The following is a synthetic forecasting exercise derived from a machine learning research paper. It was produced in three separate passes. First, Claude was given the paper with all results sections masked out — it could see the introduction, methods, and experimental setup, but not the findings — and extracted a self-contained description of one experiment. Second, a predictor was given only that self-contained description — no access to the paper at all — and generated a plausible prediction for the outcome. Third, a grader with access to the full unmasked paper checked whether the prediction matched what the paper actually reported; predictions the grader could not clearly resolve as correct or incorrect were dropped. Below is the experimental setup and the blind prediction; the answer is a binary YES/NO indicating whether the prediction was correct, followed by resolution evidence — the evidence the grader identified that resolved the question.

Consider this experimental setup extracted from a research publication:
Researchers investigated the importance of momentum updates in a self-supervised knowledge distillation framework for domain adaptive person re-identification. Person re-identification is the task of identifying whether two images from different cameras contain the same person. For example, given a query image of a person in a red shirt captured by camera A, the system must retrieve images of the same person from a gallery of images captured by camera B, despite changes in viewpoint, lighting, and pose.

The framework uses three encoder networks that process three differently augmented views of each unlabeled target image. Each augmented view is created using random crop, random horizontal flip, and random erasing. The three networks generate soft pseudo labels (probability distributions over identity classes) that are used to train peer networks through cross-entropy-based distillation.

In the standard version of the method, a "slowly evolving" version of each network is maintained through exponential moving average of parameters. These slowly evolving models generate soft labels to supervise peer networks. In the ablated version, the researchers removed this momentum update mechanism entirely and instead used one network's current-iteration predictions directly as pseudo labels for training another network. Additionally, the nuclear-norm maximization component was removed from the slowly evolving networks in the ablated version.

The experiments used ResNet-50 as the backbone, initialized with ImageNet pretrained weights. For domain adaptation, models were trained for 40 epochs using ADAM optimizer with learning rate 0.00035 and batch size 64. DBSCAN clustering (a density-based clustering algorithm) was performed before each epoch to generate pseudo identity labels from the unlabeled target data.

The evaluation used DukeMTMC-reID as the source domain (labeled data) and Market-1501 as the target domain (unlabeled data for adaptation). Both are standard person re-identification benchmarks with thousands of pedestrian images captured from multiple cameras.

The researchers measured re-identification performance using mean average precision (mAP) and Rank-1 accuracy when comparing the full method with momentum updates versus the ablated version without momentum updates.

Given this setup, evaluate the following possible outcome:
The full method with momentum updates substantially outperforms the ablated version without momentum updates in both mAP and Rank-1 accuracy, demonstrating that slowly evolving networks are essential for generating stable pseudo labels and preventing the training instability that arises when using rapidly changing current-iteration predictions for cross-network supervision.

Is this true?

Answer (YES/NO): YES